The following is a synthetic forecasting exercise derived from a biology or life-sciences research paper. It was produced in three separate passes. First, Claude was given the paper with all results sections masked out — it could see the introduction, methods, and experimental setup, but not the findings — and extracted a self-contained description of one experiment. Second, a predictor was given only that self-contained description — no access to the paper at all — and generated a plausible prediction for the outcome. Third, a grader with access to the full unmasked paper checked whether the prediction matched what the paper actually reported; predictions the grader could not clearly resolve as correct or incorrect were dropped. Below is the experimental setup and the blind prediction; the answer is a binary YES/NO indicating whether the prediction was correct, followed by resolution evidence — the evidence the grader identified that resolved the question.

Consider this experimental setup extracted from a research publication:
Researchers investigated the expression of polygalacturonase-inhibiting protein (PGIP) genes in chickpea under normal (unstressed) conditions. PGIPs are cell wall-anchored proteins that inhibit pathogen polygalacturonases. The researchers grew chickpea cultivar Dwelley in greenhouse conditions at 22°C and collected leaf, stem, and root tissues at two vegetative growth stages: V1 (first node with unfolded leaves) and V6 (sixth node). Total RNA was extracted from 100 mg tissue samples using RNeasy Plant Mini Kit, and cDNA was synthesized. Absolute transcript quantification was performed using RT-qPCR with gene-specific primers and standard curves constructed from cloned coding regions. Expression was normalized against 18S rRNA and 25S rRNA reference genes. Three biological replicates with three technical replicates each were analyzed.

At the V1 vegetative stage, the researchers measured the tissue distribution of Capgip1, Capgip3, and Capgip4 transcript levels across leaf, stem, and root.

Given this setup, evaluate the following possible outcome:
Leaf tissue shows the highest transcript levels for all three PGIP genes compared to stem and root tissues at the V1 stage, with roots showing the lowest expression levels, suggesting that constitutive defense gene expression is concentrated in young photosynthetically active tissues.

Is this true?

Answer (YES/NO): NO